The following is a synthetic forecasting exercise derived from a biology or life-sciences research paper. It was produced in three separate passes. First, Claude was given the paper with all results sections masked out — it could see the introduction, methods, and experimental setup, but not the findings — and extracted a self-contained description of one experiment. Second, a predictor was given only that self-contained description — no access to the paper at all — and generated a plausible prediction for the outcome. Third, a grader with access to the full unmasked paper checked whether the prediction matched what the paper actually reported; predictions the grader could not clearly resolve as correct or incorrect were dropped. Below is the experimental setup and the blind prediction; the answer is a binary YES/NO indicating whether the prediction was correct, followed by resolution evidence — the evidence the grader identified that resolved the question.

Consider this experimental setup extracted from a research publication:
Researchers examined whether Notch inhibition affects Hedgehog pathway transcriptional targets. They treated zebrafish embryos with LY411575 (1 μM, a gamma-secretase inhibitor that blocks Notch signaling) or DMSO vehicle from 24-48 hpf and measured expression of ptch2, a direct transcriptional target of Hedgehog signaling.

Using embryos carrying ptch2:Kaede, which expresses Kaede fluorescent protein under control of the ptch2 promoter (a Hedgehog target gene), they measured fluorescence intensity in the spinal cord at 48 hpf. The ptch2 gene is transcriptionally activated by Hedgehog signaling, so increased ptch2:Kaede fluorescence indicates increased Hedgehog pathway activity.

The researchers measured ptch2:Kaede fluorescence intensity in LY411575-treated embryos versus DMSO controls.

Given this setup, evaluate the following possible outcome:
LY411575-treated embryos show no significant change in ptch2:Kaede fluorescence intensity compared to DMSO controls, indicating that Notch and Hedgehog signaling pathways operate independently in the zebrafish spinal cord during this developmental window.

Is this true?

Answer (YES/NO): NO